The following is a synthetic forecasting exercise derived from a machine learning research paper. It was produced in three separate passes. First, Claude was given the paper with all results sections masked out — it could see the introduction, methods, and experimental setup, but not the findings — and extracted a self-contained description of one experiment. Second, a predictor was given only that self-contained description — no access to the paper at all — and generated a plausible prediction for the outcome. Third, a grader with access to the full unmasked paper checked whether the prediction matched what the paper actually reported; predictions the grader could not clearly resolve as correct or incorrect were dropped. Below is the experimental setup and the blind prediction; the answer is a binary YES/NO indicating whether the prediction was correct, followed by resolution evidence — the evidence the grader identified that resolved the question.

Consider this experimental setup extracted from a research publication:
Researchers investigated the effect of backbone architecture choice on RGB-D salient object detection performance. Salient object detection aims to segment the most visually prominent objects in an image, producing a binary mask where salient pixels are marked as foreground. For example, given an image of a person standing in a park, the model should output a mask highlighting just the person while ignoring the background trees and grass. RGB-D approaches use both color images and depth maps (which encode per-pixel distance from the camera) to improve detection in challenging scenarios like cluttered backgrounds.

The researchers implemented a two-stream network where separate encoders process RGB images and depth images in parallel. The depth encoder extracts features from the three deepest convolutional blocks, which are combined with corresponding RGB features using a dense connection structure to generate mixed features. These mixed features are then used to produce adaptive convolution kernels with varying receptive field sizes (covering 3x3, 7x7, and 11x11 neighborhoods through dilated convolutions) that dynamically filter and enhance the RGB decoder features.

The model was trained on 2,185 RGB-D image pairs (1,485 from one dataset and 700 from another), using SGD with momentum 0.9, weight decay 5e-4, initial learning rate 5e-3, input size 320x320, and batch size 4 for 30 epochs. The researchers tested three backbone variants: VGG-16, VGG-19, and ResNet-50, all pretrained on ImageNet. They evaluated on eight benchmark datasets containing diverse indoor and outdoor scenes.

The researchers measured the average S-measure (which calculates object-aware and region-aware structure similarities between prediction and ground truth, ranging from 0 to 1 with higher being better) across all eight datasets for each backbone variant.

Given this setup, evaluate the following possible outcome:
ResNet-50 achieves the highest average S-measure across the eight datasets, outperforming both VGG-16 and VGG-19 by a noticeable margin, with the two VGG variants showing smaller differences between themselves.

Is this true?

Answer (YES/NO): NO